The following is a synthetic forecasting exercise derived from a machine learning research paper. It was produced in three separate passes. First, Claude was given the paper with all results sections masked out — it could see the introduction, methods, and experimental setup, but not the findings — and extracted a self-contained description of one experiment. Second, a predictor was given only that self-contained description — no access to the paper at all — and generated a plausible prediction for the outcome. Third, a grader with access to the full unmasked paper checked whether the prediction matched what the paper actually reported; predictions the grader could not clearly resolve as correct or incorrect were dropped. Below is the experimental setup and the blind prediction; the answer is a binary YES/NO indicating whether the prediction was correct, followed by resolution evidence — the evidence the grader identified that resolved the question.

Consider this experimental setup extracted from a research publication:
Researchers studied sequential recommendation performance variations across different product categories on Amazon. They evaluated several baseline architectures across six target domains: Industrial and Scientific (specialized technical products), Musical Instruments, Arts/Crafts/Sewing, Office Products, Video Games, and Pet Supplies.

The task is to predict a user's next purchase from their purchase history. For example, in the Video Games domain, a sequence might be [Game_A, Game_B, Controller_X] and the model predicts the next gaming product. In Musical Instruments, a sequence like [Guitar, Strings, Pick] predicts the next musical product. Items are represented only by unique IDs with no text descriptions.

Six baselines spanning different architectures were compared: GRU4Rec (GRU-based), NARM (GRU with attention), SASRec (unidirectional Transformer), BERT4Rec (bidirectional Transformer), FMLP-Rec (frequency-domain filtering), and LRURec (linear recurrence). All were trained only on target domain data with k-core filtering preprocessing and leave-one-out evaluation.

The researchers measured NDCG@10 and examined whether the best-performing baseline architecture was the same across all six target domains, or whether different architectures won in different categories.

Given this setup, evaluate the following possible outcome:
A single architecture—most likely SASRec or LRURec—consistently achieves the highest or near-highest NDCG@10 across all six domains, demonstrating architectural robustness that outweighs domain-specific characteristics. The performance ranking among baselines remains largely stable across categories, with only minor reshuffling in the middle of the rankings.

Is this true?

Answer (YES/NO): YES